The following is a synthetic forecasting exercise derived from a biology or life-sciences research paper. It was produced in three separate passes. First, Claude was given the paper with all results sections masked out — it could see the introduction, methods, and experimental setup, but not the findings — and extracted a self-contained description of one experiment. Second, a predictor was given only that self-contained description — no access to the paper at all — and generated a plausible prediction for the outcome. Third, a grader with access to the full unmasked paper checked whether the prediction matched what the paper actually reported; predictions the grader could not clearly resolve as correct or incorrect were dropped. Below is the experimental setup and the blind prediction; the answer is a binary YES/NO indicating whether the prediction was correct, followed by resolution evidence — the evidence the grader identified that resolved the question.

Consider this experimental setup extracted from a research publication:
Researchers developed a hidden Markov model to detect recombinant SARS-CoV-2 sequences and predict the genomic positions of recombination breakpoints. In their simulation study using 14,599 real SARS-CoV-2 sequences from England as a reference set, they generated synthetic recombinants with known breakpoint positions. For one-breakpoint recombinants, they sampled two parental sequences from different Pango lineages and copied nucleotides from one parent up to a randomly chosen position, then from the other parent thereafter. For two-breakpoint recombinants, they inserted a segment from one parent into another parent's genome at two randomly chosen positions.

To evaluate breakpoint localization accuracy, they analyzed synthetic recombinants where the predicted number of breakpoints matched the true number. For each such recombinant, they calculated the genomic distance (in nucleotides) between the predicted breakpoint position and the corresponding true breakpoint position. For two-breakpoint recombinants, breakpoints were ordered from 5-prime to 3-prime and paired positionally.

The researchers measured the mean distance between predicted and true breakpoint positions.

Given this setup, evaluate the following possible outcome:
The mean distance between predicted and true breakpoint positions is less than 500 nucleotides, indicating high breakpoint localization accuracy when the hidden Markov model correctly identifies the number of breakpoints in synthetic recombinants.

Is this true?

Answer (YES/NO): NO